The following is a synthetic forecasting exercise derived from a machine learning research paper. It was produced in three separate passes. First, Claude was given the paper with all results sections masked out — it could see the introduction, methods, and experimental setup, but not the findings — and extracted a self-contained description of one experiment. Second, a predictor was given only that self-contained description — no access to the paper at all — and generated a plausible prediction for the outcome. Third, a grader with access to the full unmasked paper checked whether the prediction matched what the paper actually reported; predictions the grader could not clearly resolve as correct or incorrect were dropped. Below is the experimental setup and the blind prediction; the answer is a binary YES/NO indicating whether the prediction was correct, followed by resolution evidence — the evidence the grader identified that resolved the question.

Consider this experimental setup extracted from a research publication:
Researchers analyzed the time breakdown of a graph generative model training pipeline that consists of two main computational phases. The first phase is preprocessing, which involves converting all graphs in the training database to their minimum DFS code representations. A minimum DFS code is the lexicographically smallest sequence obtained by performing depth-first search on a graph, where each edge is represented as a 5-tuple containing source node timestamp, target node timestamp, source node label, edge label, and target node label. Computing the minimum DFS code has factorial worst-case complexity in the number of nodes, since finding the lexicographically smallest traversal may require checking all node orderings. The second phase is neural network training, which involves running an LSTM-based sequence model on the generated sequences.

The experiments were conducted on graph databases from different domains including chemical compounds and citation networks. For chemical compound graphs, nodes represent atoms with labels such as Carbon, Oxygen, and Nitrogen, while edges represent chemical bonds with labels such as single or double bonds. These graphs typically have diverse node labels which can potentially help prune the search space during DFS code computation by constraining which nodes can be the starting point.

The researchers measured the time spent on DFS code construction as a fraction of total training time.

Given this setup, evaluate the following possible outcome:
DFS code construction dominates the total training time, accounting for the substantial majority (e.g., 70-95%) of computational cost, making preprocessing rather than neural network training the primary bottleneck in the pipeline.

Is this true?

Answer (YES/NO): NO